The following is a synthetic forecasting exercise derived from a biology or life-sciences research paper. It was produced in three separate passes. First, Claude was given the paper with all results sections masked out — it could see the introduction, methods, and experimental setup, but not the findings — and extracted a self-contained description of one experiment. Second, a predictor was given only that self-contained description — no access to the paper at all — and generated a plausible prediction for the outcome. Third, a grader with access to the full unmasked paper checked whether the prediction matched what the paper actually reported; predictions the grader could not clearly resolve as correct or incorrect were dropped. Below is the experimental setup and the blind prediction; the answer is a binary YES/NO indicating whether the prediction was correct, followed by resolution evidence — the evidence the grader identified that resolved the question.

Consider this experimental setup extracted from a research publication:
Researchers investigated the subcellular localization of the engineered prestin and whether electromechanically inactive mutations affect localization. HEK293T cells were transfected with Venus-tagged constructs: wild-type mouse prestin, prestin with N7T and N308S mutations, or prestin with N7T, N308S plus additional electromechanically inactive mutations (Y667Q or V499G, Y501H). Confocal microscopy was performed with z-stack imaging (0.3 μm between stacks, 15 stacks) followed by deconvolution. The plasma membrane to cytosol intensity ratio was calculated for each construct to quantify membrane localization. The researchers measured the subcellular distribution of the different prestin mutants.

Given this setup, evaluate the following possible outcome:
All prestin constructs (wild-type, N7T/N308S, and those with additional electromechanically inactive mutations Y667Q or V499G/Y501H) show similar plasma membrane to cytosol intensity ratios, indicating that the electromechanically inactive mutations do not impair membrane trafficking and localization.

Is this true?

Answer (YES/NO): NO